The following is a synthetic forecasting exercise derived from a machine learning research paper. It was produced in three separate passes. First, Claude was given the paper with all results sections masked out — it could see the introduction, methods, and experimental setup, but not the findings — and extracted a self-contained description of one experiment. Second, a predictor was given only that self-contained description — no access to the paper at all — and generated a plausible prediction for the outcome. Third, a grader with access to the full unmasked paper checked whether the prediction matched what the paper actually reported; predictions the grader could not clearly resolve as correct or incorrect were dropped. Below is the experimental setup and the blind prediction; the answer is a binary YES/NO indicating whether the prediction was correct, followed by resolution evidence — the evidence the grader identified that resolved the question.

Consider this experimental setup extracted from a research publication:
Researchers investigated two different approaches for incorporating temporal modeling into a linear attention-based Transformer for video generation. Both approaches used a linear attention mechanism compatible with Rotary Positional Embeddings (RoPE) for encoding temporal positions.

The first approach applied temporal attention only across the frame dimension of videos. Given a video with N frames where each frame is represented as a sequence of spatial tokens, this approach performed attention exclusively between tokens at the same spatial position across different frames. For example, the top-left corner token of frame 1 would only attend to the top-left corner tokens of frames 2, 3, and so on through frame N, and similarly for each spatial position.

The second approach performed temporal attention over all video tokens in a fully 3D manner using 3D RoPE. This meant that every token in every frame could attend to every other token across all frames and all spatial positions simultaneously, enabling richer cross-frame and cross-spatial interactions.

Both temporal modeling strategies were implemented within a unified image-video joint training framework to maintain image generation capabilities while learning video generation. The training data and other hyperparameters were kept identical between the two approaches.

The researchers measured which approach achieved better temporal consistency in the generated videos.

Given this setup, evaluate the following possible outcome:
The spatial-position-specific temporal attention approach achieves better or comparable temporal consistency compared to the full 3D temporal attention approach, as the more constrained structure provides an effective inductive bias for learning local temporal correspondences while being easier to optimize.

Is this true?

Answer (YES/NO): YES